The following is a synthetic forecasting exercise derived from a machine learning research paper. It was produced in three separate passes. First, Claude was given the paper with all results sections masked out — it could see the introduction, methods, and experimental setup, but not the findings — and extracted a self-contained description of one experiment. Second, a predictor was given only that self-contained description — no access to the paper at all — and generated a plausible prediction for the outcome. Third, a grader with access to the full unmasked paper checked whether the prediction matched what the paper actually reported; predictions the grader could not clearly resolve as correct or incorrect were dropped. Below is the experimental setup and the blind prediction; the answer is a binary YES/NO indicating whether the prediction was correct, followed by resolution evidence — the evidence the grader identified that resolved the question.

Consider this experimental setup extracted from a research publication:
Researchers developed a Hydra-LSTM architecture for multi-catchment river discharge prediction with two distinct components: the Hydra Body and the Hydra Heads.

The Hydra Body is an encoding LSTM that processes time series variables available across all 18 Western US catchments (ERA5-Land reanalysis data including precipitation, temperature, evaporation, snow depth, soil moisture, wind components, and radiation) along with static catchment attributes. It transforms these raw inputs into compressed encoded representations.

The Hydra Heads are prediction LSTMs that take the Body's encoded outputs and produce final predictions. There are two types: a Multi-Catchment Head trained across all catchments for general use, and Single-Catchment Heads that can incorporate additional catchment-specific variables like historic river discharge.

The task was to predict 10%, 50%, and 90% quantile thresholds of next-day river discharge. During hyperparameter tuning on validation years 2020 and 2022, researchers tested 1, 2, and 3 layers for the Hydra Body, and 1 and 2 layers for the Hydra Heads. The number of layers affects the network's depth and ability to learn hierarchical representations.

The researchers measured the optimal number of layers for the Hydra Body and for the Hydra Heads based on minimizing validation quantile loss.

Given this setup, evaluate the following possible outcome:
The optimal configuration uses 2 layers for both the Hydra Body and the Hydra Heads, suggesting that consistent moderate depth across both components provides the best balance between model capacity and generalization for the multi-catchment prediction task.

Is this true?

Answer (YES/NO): NO